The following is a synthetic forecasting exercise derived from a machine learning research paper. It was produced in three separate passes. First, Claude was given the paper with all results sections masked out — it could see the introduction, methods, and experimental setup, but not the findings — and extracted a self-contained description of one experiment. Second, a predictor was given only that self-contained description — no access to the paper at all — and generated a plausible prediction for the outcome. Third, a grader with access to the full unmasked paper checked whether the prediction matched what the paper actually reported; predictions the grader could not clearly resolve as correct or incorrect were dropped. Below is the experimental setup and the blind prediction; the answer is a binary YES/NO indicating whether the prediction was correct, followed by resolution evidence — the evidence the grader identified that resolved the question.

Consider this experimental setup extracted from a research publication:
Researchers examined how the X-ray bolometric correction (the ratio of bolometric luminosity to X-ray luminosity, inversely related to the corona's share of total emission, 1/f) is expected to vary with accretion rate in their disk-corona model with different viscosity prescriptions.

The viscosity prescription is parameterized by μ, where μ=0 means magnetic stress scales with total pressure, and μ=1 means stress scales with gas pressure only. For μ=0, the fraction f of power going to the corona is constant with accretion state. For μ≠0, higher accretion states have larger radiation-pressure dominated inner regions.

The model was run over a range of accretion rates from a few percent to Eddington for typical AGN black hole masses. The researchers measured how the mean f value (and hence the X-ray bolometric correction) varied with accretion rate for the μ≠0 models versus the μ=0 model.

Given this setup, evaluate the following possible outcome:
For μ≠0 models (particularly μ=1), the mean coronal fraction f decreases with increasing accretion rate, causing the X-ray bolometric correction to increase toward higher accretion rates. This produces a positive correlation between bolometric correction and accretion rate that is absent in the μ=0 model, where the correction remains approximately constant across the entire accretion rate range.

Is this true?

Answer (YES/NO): YES